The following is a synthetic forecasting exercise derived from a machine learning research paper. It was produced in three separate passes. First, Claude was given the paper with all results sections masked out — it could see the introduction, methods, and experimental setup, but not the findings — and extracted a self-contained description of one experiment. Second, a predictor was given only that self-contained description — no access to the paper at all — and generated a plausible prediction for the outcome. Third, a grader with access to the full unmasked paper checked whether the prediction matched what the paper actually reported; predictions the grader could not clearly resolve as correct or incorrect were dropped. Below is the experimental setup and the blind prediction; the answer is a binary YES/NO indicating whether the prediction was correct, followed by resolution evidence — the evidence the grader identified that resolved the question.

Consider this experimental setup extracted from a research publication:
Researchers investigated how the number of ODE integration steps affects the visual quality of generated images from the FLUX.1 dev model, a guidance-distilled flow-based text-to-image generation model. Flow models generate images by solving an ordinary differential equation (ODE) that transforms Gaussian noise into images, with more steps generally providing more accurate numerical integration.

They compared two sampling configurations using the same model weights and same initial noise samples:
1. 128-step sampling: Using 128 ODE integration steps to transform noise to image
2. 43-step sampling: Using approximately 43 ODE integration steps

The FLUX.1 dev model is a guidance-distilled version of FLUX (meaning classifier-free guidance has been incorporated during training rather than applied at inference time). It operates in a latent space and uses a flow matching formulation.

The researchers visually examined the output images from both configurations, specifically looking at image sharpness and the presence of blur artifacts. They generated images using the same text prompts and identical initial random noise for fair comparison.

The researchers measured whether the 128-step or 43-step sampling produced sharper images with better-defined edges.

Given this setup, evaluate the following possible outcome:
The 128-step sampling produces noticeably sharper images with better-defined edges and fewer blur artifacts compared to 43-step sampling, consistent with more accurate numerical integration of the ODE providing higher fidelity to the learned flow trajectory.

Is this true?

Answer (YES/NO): NO